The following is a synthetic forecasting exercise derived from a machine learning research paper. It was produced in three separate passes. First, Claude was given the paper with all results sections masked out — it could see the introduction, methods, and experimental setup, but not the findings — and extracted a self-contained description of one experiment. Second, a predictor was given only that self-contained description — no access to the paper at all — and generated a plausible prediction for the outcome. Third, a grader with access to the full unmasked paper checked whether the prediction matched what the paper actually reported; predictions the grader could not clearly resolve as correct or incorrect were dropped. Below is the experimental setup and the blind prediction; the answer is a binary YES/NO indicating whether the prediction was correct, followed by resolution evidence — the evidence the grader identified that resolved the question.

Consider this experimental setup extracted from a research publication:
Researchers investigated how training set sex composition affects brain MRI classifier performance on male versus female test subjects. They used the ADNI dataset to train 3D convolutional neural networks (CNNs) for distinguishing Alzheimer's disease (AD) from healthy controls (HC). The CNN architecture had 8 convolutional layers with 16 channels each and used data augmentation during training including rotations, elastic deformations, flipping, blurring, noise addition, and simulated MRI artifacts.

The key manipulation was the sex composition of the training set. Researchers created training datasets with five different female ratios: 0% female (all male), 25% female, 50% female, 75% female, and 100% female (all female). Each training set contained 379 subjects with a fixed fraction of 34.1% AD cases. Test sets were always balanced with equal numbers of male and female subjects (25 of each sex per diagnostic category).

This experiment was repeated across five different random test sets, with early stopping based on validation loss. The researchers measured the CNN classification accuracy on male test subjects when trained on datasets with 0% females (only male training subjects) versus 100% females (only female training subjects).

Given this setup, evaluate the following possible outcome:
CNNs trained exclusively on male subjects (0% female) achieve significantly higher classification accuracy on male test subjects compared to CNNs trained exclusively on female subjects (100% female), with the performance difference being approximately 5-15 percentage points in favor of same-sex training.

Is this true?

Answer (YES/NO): NO